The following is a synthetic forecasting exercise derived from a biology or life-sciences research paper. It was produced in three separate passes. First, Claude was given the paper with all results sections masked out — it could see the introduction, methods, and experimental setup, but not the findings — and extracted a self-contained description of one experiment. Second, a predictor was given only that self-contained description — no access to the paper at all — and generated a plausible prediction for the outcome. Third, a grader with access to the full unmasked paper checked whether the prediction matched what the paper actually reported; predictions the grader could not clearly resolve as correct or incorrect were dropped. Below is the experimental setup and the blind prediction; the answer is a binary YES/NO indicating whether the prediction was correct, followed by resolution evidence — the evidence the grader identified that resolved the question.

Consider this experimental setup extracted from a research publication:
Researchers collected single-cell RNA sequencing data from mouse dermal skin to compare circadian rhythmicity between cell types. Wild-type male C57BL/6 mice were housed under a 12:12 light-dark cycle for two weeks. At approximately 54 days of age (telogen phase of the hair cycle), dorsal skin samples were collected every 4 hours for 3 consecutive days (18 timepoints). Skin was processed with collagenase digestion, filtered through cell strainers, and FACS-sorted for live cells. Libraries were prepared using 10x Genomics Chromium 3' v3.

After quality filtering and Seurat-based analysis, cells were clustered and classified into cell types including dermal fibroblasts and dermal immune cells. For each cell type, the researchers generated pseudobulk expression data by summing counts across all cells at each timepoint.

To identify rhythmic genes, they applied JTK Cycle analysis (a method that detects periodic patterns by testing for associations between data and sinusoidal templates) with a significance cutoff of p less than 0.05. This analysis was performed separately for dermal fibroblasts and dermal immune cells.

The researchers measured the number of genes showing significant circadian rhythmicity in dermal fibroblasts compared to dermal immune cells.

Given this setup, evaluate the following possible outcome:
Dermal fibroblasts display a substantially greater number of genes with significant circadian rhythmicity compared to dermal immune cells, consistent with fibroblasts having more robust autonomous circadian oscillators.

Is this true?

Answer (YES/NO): YES